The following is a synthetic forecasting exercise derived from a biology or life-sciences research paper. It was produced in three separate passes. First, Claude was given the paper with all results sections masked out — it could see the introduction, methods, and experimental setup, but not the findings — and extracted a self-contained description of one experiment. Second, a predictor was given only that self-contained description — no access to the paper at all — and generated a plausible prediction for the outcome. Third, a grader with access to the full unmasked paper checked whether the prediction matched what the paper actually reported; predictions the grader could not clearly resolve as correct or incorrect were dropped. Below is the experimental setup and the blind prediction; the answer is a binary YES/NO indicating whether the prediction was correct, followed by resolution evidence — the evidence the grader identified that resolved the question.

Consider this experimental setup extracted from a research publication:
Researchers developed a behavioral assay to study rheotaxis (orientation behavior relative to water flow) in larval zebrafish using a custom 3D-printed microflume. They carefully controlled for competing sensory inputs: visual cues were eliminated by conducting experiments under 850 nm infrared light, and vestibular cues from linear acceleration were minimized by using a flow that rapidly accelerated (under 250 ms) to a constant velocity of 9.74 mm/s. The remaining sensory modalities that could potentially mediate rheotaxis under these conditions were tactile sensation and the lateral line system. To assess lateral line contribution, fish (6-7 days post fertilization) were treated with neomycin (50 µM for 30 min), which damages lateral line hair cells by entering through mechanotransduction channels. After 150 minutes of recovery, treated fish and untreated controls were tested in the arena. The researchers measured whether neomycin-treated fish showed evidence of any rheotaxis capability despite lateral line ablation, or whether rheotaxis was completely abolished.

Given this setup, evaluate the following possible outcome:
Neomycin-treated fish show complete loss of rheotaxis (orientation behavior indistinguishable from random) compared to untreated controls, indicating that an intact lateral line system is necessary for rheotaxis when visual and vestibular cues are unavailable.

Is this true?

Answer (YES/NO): NO